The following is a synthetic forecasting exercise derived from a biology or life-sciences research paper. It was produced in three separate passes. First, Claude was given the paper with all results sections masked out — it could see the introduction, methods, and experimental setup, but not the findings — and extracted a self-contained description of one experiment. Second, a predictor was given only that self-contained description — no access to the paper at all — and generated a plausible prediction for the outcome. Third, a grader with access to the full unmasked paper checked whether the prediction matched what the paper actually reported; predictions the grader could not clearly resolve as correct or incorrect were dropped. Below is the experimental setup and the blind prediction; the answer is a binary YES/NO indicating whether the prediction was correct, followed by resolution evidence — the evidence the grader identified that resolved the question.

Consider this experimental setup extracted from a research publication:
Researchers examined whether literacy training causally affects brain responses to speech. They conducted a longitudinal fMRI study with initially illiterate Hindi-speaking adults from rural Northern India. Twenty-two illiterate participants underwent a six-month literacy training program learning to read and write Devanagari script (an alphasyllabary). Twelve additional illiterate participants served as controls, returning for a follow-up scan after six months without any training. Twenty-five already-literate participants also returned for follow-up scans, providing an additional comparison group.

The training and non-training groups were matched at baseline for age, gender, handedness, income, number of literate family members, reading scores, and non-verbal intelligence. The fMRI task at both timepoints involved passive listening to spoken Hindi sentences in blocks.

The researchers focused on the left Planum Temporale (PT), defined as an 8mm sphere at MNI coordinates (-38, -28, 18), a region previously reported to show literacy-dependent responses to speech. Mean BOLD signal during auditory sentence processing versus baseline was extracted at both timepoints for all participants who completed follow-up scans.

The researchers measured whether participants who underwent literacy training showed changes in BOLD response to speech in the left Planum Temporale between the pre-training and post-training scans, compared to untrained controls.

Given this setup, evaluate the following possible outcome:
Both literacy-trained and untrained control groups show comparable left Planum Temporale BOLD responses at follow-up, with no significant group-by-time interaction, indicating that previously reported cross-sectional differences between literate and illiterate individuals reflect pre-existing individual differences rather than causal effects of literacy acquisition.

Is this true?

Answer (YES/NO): NO